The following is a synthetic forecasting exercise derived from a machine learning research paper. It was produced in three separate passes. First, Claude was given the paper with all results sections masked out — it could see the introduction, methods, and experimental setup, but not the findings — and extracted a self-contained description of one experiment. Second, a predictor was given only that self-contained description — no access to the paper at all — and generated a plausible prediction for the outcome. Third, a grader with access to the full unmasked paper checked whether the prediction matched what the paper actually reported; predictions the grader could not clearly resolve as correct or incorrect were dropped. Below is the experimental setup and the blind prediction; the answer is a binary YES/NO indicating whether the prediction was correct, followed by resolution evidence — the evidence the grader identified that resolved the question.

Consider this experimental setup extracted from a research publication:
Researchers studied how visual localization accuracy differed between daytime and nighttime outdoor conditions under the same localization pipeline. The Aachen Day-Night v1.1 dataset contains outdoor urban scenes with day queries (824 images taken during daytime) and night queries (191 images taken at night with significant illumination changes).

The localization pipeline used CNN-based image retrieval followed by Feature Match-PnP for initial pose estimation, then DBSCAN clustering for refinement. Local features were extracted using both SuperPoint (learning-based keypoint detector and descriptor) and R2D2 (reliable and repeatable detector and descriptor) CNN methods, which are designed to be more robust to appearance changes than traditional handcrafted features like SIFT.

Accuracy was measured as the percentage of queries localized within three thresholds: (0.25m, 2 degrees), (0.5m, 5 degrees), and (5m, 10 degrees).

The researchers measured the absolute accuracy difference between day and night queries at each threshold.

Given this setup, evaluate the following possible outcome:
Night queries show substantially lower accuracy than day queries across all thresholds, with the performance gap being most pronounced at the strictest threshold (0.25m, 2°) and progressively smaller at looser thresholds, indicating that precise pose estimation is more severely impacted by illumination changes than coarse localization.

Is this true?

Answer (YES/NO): YES